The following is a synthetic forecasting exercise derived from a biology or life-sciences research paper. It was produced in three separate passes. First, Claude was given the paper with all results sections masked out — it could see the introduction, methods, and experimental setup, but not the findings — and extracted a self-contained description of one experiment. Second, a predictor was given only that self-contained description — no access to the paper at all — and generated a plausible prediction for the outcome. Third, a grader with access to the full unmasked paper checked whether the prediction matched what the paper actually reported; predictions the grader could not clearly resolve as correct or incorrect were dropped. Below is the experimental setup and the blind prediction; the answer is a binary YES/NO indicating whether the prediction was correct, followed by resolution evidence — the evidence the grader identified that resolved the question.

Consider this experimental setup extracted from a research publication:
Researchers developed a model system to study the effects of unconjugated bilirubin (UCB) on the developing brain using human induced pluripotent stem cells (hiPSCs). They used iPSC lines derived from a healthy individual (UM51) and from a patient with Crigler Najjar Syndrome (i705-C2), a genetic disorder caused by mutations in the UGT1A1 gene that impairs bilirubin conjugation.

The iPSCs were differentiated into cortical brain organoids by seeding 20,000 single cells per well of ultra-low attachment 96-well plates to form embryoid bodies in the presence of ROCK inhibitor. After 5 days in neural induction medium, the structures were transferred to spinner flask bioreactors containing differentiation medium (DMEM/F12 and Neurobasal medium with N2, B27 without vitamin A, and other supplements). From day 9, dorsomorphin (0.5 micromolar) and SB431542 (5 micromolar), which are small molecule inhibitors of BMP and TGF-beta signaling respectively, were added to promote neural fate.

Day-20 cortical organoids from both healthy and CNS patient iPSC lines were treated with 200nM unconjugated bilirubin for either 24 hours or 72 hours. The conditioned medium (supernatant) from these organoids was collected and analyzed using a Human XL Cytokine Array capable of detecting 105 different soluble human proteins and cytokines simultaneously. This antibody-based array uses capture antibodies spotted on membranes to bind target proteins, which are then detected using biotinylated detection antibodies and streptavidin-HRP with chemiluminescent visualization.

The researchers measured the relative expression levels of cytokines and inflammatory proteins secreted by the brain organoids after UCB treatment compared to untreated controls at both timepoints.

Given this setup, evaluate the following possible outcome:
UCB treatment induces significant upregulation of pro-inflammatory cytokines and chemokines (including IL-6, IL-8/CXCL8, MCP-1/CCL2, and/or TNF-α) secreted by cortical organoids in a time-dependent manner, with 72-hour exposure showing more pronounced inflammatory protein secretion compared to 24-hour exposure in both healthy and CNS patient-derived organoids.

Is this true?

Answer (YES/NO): NO